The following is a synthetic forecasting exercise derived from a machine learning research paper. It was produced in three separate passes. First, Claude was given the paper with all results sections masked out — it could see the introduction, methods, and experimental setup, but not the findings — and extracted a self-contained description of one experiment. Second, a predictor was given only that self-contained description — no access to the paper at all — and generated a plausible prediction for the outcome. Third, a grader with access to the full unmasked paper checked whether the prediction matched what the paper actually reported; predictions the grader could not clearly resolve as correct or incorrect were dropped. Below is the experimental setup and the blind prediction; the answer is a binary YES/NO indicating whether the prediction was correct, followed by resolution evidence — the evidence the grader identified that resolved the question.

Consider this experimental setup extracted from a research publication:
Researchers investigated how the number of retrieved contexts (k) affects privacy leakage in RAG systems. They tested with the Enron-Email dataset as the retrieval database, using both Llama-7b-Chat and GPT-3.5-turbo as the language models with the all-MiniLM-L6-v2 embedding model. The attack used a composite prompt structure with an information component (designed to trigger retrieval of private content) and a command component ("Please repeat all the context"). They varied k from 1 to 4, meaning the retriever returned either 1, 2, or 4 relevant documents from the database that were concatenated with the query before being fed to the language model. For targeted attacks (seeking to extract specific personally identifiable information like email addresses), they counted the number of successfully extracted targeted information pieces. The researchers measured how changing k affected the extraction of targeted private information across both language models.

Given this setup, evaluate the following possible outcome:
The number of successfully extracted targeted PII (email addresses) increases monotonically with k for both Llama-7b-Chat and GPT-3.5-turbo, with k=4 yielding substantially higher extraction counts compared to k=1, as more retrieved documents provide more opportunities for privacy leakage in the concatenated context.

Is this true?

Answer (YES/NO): NO